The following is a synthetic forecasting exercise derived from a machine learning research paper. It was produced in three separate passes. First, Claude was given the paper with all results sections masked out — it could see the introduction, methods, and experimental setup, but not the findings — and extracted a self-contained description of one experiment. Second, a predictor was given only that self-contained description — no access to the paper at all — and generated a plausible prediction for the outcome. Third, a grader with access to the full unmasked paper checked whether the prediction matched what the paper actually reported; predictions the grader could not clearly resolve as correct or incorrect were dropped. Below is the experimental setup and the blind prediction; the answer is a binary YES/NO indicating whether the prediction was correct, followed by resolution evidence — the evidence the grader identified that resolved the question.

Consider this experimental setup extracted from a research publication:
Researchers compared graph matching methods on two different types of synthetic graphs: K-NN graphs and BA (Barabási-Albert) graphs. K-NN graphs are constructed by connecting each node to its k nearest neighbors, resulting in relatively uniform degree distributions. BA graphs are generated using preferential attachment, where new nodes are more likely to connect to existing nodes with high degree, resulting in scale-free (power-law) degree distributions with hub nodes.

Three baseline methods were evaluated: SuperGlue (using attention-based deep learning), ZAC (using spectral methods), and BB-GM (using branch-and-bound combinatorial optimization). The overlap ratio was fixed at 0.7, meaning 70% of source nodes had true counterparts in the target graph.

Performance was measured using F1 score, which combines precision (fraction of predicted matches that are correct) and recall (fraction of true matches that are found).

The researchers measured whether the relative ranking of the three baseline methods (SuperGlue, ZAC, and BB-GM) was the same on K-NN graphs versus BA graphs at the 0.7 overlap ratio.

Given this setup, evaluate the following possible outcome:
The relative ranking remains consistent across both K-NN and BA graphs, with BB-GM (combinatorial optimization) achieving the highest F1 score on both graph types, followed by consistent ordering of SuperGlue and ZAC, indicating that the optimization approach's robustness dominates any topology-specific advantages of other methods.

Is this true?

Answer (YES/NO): NO